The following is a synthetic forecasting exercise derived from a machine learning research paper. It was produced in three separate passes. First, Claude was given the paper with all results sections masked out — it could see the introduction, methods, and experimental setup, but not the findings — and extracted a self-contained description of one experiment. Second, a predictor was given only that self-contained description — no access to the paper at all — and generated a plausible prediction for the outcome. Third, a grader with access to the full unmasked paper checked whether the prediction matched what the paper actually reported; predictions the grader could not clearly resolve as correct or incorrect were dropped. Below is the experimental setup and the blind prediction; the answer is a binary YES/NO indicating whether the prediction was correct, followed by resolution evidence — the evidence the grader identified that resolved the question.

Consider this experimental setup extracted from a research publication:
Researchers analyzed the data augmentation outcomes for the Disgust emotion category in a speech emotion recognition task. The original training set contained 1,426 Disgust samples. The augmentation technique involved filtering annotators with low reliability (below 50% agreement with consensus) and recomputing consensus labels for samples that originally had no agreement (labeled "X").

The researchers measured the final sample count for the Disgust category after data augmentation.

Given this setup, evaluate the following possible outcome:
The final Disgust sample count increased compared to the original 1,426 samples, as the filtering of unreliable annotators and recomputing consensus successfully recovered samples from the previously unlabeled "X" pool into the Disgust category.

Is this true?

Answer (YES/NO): YES